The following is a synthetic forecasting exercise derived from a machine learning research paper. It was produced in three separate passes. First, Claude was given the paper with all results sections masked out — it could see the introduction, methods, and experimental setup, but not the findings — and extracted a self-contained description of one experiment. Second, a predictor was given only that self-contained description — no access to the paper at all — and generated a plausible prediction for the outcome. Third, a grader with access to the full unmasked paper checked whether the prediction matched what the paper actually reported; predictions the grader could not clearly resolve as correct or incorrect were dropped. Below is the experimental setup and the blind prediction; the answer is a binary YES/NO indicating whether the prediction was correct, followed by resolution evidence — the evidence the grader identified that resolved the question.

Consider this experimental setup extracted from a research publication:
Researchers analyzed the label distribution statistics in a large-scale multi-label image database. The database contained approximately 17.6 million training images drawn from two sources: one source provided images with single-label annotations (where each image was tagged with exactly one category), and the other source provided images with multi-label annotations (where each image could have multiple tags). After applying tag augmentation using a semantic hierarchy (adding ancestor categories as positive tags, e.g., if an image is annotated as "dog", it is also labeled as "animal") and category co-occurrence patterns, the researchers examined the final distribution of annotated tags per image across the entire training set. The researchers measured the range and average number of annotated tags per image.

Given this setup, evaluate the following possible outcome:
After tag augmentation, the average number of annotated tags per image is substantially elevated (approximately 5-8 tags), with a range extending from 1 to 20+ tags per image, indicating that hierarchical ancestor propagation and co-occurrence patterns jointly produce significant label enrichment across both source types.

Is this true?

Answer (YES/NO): NO